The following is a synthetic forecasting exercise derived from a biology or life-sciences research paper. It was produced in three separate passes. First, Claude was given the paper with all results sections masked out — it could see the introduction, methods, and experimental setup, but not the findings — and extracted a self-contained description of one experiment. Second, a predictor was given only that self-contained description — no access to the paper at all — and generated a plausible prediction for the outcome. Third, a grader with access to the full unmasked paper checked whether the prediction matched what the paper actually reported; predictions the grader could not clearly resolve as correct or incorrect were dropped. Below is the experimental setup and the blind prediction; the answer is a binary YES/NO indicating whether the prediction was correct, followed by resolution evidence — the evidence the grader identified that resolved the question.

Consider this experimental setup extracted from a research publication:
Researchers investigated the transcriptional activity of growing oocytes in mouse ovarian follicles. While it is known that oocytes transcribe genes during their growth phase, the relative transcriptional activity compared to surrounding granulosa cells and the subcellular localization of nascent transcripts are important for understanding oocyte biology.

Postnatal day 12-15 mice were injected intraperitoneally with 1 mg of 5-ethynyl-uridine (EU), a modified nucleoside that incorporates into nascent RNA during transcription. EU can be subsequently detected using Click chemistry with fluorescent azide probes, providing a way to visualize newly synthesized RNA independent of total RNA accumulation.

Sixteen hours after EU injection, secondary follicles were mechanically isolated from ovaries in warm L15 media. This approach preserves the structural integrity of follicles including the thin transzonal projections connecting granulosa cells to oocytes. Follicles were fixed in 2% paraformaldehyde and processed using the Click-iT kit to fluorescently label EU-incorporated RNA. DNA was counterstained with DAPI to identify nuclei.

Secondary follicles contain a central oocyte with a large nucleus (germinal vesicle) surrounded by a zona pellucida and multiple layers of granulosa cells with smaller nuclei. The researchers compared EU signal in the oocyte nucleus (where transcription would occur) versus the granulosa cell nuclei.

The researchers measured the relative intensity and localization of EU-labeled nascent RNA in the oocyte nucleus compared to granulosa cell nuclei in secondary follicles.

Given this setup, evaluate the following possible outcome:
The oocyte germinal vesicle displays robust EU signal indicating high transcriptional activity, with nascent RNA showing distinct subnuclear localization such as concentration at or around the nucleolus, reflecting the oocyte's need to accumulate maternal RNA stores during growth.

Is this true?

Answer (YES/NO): NO